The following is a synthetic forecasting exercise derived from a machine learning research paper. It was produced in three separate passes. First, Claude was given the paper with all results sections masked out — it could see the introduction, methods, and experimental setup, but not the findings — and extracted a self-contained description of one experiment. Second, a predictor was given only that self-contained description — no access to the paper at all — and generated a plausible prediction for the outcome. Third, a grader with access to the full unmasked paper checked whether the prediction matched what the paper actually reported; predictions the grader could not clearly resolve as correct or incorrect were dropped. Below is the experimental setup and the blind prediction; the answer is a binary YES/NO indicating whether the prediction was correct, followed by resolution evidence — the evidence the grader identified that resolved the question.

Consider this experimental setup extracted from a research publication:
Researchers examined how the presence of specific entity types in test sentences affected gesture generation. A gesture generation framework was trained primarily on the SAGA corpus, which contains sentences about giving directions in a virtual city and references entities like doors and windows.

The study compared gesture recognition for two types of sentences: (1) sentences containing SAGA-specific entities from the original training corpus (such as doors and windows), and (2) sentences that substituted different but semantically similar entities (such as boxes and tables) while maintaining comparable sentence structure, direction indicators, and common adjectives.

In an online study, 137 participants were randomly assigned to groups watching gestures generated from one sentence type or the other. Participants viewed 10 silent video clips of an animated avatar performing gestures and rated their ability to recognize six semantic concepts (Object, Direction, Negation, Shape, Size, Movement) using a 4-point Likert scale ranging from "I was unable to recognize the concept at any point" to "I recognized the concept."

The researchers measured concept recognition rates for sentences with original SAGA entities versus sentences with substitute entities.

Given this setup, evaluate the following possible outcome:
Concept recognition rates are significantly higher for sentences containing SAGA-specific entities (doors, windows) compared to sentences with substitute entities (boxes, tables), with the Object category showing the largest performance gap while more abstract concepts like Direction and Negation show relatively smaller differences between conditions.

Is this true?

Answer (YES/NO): NO